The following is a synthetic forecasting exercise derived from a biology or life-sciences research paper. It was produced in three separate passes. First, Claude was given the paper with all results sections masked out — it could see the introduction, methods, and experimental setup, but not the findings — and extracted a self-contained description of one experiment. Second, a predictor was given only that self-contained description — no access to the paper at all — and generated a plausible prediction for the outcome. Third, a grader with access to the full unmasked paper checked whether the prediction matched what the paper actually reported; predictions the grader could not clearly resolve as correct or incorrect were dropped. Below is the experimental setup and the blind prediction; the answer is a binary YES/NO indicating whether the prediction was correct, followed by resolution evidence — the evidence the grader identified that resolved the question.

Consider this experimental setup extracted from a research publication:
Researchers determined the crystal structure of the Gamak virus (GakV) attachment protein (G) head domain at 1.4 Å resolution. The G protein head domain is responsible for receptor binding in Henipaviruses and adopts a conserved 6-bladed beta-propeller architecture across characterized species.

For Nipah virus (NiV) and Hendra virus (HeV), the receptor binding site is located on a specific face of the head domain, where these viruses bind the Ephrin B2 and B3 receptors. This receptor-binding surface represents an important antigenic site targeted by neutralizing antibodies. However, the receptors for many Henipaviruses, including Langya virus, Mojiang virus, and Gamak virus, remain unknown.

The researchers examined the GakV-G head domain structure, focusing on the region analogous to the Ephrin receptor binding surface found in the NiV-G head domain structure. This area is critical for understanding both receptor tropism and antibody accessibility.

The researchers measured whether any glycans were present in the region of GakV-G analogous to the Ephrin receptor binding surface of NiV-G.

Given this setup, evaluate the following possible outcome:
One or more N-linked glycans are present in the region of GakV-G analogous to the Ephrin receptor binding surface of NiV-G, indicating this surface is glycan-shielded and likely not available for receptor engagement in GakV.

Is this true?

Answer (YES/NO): YES